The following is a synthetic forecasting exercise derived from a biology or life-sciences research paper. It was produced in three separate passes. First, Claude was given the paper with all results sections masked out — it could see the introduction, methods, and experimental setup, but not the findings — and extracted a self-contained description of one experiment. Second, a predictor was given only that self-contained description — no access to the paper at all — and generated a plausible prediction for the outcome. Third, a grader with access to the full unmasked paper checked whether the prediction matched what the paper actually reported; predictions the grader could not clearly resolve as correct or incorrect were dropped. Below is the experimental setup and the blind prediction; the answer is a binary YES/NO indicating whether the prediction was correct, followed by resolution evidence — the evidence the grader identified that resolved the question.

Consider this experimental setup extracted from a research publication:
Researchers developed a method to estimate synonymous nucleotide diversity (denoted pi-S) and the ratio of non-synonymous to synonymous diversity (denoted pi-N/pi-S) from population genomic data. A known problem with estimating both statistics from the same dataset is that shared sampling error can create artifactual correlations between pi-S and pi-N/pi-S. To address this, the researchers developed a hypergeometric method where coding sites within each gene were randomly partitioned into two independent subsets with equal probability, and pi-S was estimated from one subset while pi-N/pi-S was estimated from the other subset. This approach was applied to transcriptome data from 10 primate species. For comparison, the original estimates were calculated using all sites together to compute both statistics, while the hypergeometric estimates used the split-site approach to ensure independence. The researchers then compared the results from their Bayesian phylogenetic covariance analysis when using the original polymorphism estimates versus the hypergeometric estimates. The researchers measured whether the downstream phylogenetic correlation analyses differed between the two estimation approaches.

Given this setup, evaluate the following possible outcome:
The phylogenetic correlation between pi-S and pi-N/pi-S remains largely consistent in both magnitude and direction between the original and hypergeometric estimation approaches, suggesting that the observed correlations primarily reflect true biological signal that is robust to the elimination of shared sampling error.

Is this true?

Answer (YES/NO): YES